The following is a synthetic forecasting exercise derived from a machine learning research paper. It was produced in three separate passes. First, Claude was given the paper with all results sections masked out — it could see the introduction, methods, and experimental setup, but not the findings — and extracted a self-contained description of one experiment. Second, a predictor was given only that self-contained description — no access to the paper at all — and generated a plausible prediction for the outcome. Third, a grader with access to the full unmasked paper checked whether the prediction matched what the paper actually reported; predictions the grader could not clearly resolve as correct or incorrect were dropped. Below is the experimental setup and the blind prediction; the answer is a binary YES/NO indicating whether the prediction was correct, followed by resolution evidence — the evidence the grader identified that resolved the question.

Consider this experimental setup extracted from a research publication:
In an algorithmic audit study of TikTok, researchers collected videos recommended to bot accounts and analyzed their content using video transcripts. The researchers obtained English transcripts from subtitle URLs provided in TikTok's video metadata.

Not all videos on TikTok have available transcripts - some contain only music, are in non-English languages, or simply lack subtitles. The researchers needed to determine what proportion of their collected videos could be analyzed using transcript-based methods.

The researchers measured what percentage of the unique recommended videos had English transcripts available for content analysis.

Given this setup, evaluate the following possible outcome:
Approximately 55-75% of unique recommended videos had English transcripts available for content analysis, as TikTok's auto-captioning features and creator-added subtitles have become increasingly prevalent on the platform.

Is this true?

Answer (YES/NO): NO